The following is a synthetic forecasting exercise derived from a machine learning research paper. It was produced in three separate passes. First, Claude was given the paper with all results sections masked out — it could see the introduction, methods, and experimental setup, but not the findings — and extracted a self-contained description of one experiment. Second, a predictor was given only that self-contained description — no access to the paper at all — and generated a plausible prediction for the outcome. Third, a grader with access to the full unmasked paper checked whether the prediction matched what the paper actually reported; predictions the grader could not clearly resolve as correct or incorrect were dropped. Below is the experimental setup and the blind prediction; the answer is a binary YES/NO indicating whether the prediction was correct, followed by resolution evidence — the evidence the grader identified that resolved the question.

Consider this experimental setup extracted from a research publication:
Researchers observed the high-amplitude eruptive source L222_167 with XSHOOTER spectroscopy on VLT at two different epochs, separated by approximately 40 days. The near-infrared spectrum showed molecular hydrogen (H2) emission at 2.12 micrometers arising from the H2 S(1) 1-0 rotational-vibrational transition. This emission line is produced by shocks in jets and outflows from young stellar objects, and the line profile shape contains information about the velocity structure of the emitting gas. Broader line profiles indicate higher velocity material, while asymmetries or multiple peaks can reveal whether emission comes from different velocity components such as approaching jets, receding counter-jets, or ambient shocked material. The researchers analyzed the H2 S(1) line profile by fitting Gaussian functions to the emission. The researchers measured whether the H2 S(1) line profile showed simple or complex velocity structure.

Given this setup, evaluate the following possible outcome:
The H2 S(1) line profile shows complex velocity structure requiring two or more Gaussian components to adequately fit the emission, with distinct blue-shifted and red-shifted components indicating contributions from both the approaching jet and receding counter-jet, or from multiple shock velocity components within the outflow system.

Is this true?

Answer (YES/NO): YES